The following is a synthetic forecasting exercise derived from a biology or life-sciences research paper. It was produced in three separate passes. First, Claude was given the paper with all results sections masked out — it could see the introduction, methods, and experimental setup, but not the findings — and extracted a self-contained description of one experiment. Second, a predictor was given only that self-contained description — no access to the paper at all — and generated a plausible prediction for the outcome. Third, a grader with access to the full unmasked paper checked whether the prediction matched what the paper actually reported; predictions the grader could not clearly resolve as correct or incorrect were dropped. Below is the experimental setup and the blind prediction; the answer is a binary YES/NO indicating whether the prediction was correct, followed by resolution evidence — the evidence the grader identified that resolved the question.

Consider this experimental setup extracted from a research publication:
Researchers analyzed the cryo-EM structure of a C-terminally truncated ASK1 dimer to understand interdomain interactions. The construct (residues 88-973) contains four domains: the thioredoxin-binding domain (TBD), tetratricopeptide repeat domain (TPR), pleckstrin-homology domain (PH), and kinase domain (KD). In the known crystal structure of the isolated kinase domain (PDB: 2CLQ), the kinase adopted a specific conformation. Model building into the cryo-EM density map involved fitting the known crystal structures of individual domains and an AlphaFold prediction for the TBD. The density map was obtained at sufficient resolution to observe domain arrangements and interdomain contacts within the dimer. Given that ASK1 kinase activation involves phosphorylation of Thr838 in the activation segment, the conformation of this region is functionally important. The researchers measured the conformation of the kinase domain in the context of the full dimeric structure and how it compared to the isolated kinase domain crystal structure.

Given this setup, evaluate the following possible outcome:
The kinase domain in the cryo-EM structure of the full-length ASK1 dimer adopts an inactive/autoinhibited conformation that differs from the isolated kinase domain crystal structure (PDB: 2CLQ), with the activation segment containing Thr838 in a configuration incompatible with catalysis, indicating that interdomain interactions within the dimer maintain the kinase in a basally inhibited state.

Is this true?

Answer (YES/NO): NO